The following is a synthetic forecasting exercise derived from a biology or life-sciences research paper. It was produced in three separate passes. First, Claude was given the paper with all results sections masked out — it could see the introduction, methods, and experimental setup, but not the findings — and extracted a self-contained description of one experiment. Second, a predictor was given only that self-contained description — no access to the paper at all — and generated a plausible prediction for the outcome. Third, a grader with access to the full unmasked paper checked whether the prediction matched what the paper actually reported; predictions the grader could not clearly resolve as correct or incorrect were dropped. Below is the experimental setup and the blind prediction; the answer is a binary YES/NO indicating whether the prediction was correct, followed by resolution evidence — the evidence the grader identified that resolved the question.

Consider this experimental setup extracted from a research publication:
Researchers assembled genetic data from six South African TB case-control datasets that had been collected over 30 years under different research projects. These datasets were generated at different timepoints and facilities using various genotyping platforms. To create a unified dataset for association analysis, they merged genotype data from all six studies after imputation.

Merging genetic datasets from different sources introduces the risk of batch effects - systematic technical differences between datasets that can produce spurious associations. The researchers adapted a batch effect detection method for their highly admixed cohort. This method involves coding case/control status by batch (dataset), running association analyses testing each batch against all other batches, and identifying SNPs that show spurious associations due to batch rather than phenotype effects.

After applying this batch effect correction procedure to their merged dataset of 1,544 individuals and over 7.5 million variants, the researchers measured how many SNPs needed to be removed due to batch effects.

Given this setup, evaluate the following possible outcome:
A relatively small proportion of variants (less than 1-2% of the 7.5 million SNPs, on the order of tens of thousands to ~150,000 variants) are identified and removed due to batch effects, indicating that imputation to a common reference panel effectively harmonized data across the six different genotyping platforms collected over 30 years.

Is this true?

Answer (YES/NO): YES